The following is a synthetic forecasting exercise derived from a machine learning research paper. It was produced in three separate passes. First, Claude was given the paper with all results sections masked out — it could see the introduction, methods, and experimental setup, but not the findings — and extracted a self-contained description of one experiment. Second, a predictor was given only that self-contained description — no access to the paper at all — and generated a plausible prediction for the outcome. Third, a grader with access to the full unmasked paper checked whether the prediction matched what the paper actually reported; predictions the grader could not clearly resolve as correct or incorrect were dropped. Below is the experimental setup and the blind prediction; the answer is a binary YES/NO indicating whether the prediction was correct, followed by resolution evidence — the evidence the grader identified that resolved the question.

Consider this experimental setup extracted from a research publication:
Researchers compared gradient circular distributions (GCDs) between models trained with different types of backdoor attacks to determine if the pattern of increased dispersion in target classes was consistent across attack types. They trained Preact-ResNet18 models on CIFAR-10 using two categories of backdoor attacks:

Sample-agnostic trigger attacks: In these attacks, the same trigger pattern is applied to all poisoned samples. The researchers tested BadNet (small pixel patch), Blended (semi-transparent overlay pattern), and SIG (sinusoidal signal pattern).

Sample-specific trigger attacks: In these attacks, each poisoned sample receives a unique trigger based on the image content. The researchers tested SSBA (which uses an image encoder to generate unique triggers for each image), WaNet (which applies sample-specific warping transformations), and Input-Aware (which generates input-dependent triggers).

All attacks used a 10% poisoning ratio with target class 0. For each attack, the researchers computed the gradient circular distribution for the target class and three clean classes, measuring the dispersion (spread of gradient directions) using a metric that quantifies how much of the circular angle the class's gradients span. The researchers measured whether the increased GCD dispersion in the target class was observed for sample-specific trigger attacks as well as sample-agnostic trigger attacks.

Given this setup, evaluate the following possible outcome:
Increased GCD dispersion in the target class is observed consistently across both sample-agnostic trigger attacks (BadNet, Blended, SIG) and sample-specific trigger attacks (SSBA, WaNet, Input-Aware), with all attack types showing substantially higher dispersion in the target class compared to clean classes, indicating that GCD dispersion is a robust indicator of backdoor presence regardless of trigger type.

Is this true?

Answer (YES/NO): YES